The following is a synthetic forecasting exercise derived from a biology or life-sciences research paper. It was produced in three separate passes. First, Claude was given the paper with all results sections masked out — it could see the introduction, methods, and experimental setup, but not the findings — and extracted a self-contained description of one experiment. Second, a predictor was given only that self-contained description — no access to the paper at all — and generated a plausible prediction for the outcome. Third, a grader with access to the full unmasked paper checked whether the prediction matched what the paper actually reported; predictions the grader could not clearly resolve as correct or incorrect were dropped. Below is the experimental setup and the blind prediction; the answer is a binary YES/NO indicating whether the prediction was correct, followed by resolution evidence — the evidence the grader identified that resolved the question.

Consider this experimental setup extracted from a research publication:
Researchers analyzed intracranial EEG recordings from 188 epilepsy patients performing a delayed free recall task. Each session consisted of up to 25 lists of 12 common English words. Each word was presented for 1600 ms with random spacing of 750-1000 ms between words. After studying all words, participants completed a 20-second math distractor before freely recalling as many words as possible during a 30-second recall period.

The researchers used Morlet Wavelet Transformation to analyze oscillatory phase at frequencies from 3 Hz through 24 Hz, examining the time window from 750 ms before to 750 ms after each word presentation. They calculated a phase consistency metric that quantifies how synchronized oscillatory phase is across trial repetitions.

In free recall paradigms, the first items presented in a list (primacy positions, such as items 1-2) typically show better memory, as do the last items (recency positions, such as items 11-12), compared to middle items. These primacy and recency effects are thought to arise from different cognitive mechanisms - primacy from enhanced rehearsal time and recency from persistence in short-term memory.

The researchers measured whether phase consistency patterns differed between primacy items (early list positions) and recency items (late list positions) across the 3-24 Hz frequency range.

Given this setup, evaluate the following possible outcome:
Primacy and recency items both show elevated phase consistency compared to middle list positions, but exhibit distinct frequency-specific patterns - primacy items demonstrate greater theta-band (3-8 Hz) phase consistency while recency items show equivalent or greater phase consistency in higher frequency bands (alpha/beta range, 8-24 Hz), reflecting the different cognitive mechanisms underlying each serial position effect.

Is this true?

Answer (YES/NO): NO